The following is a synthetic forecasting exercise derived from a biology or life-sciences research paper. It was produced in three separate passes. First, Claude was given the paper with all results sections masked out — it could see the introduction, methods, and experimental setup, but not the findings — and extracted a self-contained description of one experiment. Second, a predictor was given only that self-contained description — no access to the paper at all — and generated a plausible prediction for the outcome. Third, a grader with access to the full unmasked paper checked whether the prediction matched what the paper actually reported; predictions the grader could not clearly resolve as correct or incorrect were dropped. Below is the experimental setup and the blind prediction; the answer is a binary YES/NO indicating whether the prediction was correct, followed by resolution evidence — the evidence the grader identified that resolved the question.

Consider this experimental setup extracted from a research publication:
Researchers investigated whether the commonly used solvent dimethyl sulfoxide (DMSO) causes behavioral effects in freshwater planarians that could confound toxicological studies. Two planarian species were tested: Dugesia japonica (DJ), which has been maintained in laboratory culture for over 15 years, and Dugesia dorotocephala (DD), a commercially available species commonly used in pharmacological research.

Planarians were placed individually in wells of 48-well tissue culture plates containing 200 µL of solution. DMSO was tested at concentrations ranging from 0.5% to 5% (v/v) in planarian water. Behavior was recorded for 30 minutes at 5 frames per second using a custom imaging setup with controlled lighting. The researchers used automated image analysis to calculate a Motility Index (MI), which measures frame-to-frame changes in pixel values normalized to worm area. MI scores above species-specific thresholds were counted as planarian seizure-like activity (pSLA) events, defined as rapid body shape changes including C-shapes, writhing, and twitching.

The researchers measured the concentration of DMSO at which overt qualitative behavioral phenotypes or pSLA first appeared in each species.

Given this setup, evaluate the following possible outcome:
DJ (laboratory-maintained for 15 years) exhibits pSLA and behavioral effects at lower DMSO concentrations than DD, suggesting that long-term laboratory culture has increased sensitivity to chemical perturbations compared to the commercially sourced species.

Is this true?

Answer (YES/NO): YES